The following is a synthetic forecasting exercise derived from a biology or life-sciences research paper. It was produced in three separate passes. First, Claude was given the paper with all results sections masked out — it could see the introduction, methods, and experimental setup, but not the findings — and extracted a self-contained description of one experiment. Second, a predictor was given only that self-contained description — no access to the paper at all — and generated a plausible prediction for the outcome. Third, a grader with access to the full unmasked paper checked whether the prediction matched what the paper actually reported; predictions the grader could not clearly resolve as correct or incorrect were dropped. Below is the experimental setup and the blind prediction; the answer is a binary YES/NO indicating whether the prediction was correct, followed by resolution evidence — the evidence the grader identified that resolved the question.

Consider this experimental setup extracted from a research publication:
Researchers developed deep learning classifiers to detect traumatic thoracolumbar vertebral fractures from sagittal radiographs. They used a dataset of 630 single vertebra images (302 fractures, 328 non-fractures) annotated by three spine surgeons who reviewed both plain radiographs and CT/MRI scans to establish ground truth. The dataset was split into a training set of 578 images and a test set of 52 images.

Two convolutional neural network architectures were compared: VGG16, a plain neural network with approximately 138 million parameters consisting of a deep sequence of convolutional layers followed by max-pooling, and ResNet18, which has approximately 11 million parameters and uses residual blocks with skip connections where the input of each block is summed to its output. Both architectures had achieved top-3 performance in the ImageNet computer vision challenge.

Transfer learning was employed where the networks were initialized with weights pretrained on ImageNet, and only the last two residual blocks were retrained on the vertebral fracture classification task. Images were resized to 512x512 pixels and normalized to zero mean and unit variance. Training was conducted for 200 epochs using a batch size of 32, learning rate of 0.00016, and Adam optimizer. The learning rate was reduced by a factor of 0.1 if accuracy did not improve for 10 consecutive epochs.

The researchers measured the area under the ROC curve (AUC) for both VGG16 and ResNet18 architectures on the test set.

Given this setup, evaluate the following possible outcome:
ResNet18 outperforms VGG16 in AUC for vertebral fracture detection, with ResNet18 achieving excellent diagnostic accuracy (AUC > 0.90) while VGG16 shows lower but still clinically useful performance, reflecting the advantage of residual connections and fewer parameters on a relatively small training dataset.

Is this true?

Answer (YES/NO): NO